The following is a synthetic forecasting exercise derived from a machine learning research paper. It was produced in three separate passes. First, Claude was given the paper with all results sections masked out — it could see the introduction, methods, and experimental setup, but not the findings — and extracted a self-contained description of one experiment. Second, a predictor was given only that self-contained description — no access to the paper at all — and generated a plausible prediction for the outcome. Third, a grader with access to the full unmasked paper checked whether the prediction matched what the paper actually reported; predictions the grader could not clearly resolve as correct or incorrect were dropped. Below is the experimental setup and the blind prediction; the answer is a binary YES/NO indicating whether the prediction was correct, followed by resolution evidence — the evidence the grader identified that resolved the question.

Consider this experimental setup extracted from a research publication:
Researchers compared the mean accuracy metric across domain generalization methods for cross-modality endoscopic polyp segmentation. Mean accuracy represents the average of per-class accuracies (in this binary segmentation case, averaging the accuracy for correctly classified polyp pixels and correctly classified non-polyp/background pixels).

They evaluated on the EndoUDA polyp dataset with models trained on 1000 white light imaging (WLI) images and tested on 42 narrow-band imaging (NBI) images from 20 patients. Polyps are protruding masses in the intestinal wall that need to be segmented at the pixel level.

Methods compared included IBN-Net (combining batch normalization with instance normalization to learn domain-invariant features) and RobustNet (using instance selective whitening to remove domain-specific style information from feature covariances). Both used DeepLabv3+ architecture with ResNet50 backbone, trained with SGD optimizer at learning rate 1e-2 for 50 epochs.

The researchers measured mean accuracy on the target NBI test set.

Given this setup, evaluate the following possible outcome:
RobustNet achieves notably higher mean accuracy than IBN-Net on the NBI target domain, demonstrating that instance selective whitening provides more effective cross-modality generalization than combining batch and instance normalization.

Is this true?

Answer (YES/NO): NO